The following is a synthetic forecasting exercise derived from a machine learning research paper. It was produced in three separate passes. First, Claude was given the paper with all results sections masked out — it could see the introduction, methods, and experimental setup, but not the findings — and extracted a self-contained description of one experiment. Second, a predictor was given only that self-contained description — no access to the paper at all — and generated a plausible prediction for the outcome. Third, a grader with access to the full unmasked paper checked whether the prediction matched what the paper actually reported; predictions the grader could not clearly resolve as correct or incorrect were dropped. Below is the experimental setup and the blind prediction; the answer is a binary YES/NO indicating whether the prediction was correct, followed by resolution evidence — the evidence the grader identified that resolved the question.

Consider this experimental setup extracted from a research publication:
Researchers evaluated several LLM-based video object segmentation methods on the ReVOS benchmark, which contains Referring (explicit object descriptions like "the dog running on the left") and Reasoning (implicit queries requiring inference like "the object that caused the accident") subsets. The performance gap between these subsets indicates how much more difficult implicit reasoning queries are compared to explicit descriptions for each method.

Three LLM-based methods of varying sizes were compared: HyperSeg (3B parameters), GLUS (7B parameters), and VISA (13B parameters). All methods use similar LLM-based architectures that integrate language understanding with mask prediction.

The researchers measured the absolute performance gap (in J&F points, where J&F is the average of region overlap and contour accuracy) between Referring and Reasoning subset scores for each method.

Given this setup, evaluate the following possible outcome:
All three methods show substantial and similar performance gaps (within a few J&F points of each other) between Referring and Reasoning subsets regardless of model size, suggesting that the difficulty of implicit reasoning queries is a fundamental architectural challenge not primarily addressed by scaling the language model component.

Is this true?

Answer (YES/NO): NO